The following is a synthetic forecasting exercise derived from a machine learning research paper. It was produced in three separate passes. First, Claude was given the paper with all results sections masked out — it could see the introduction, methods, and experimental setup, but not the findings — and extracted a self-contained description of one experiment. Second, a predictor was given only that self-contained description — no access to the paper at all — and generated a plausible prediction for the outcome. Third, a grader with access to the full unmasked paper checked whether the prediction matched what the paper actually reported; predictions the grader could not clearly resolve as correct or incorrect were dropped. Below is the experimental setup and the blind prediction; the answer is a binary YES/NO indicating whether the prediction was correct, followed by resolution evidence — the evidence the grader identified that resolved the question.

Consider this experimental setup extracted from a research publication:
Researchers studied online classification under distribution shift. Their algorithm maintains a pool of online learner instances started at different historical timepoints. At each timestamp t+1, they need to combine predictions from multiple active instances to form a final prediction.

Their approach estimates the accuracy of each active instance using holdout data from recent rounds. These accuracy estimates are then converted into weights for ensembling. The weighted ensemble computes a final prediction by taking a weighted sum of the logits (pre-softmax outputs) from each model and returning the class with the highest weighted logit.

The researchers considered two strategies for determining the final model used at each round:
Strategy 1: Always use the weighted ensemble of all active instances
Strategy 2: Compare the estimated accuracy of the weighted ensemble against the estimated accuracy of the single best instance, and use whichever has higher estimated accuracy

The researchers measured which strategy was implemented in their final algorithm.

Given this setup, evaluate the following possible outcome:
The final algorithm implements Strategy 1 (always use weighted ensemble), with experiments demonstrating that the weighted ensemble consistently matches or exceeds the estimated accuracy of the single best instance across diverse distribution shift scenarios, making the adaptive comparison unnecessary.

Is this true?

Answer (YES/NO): NO